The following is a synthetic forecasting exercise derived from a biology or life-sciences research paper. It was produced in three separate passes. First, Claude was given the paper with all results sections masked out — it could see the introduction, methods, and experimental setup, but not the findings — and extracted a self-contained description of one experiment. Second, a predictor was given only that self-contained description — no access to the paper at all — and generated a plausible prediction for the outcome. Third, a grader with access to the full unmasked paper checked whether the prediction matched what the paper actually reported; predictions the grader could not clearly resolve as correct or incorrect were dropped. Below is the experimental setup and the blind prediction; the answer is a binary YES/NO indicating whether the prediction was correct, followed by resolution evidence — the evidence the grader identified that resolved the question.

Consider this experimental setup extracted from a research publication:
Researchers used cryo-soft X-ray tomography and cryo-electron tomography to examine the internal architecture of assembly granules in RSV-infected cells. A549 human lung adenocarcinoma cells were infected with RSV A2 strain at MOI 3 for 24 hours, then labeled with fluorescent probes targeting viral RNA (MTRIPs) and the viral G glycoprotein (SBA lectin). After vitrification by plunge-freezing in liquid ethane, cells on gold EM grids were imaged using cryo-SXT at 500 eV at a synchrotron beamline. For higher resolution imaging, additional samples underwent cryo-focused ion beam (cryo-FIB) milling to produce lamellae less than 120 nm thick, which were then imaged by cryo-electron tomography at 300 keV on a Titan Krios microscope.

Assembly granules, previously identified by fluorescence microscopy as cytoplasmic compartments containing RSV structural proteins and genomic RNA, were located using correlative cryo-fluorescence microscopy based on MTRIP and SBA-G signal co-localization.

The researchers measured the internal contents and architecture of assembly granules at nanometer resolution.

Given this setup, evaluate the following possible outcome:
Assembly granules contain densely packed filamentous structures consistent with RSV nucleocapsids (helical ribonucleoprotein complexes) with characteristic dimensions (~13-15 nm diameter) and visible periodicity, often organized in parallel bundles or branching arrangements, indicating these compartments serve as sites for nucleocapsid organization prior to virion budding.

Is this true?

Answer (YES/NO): NO